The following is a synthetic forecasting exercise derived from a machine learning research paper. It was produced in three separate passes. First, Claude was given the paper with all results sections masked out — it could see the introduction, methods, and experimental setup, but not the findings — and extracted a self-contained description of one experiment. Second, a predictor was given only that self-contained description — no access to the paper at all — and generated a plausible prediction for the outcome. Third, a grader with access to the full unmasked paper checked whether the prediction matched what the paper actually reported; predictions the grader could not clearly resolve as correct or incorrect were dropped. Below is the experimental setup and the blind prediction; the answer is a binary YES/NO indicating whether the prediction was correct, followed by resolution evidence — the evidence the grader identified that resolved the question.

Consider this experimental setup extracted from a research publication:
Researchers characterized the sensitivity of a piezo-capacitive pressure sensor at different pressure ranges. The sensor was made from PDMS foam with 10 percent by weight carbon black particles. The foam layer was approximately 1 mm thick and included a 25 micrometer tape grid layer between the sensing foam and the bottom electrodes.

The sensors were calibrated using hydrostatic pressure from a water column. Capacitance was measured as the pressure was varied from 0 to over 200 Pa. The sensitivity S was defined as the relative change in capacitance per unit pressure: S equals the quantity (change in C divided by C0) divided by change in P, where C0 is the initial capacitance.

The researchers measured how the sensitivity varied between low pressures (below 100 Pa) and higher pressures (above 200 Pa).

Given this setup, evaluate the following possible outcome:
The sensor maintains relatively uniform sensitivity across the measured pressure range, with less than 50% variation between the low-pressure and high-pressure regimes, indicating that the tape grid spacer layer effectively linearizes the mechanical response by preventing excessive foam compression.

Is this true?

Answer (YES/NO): NO